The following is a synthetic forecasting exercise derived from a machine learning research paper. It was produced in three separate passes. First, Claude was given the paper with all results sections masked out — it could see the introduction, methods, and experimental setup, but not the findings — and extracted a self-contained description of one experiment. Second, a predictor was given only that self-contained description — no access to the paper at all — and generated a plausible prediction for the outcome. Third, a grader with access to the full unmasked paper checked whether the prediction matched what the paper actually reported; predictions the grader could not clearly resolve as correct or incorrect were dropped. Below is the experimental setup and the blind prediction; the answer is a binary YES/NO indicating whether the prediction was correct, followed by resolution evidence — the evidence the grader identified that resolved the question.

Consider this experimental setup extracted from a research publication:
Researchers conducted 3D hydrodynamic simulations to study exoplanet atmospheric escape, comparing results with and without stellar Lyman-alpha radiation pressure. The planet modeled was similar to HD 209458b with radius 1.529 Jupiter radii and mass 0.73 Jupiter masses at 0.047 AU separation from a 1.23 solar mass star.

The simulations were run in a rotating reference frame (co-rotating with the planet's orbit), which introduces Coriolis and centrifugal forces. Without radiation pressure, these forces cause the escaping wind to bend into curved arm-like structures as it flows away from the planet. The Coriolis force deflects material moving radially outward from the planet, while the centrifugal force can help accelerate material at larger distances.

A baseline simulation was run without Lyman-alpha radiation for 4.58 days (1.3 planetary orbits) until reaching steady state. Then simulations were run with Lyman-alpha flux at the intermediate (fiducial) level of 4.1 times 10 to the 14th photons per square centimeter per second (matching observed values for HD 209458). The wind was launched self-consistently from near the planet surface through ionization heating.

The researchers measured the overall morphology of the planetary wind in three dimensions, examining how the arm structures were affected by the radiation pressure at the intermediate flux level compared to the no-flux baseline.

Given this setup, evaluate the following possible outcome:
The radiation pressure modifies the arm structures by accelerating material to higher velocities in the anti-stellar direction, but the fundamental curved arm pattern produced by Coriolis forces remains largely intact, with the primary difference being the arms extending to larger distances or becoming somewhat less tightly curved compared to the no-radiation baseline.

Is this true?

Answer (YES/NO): NO